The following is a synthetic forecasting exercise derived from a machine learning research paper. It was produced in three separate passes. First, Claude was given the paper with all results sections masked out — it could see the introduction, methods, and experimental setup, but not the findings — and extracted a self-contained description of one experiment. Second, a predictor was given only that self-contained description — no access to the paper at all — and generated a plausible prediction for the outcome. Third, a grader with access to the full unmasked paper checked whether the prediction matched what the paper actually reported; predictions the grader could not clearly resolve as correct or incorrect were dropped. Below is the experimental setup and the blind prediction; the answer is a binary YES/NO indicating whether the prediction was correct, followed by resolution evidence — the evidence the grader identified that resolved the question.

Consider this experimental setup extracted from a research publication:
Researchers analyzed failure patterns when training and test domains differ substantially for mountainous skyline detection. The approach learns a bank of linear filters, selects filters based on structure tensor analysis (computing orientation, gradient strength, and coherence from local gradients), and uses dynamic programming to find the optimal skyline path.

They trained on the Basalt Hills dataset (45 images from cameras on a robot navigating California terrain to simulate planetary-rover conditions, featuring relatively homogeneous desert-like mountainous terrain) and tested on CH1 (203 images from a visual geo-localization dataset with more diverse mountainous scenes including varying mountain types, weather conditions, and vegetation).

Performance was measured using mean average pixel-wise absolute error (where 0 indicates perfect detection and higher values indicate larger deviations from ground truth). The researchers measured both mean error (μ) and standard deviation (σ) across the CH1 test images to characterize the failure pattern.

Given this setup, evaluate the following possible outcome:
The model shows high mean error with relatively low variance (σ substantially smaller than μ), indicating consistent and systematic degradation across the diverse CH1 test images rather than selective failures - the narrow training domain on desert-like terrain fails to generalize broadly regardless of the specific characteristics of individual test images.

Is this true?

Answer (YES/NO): NO